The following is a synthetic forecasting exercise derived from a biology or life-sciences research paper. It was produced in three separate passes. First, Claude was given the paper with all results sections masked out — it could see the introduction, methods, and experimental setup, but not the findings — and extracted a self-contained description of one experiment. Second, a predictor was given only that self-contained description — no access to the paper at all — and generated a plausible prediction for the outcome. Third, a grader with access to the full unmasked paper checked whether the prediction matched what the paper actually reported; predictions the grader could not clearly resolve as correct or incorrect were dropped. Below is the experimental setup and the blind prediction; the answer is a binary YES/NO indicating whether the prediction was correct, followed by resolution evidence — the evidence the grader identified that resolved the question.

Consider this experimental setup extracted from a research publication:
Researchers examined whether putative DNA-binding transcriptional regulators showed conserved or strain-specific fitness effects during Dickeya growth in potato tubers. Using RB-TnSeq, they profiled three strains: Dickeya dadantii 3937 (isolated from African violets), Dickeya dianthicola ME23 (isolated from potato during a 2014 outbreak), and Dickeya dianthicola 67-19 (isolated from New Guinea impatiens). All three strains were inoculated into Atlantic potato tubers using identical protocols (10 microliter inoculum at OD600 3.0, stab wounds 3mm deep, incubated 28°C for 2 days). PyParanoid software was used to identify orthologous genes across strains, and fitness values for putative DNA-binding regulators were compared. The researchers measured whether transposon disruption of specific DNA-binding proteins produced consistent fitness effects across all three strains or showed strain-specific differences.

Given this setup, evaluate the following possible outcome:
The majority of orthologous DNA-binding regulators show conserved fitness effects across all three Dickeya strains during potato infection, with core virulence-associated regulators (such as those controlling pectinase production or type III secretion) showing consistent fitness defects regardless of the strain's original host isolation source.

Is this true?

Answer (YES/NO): NO